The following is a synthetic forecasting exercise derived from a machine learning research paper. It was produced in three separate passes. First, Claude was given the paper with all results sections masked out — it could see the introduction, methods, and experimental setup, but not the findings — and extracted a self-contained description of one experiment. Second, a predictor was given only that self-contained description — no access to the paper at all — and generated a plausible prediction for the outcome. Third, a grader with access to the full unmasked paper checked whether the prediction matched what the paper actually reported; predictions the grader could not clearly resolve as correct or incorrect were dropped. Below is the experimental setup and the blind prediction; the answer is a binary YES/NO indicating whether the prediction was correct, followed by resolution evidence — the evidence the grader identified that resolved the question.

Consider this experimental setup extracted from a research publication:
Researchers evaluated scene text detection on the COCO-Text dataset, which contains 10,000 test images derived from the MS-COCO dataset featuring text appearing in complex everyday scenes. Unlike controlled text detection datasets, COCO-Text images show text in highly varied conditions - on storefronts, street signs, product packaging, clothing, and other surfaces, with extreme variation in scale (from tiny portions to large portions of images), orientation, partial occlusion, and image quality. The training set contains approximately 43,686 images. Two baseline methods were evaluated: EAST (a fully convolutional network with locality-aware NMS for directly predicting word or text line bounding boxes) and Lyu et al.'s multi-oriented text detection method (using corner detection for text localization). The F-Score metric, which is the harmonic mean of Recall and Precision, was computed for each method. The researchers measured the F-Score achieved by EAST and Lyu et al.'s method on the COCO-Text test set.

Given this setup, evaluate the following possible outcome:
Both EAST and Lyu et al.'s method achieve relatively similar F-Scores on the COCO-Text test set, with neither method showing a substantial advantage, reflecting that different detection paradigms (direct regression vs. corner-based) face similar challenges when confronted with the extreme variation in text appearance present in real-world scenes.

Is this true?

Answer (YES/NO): NO